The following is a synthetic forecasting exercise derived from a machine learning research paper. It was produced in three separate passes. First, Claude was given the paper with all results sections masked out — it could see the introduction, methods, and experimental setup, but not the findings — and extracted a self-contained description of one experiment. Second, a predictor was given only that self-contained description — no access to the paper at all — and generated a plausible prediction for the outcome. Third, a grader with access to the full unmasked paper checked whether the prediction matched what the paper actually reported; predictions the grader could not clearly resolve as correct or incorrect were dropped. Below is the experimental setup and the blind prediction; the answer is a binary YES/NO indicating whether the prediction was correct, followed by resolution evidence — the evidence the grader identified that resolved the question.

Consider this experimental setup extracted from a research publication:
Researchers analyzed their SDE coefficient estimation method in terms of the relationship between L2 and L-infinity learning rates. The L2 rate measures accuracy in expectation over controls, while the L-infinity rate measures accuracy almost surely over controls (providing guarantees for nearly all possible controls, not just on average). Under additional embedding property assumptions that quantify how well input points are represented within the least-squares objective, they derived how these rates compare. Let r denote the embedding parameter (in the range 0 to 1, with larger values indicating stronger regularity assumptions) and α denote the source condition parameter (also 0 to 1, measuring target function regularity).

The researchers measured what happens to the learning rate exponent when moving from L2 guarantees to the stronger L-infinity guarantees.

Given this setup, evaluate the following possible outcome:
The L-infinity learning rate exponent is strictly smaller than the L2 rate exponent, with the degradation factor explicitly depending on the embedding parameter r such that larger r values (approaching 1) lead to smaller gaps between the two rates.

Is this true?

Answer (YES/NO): NO